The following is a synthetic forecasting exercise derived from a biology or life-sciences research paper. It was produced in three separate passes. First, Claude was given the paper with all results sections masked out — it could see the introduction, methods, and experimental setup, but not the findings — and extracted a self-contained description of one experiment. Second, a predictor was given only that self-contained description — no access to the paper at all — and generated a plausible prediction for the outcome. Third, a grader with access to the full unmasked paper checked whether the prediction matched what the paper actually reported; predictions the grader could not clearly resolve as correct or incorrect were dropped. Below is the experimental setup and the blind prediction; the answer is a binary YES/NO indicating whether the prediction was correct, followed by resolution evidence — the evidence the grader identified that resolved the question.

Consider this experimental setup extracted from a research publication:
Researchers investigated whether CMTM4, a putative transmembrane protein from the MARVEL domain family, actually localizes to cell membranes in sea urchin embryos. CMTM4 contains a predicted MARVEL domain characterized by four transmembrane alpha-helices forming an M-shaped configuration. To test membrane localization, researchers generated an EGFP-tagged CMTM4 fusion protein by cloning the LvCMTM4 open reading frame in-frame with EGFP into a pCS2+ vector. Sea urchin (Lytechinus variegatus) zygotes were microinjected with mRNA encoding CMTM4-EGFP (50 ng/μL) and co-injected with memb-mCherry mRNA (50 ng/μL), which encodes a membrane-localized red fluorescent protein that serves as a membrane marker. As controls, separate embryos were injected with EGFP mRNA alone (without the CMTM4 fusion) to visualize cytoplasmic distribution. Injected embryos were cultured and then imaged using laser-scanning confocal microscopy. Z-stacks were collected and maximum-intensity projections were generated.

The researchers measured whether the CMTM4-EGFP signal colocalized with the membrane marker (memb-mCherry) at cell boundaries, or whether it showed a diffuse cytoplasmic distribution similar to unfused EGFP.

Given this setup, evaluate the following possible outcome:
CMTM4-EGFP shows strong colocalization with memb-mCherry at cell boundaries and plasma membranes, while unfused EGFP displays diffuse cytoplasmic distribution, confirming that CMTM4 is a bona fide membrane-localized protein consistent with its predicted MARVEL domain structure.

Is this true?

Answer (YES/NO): YES